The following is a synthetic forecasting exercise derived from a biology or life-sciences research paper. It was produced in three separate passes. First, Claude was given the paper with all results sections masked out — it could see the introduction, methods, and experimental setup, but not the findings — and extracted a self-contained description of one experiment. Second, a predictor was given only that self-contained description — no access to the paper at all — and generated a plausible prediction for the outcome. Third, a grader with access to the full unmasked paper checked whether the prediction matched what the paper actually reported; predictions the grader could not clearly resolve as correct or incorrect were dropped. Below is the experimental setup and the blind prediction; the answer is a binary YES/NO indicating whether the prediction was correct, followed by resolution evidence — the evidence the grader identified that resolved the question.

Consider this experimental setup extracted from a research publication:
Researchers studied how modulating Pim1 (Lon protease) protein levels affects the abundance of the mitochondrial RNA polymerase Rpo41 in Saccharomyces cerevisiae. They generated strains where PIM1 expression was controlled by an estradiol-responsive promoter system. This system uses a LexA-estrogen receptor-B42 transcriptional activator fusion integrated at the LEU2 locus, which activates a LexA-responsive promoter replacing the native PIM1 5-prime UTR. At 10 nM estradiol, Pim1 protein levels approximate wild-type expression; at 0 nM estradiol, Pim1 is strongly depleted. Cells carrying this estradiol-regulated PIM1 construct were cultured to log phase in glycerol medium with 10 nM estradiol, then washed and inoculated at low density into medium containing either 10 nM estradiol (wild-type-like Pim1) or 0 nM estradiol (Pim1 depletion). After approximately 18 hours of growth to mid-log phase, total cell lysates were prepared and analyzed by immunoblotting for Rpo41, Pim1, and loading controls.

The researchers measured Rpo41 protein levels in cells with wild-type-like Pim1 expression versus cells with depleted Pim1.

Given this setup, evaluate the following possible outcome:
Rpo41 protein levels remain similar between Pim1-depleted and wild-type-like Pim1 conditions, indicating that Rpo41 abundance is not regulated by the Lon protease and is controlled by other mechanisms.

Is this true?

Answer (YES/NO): NO